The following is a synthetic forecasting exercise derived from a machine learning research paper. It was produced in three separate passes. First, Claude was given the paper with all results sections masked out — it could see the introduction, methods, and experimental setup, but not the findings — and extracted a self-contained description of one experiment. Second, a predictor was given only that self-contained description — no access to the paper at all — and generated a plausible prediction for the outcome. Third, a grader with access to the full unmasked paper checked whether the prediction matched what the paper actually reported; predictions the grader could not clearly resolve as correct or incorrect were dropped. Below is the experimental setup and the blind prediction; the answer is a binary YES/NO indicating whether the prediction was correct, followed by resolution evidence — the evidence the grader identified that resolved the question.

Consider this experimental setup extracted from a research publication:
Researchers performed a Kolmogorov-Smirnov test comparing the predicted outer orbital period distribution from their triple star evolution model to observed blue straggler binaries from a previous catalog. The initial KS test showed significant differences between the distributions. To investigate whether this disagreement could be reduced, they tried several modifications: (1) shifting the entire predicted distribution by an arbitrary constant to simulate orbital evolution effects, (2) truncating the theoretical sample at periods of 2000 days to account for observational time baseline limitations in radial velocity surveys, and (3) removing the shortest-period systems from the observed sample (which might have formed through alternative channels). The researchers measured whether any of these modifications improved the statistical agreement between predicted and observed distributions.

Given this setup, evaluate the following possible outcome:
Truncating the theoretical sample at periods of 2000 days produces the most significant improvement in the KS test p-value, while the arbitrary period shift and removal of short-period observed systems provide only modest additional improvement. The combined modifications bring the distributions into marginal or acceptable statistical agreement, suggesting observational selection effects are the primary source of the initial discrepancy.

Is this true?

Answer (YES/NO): NO